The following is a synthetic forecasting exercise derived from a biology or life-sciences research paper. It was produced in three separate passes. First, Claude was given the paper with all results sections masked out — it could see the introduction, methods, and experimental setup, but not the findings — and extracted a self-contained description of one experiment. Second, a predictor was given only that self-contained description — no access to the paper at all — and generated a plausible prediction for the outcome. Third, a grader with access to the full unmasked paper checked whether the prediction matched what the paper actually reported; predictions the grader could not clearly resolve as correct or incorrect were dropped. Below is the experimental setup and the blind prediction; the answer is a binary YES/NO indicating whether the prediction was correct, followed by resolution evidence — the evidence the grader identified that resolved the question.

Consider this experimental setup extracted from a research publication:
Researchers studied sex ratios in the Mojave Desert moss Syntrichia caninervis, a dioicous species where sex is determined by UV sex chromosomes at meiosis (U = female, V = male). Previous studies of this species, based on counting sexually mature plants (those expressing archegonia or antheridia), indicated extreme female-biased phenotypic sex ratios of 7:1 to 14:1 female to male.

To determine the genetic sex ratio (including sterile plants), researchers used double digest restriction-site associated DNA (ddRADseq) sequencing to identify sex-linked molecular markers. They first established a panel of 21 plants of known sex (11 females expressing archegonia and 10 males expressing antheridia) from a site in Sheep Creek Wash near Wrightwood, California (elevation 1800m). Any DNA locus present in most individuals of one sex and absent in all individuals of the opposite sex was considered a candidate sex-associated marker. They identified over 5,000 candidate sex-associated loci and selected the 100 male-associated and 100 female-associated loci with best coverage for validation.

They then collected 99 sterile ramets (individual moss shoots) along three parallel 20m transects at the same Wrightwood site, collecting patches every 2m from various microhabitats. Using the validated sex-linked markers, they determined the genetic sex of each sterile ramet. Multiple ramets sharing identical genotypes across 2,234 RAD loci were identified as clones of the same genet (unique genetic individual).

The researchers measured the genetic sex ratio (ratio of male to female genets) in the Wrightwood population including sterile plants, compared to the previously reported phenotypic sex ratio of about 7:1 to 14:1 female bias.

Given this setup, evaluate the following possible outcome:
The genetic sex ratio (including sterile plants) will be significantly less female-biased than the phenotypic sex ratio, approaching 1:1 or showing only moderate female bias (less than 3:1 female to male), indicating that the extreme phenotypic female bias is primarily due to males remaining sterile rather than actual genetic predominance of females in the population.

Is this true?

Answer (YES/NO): YES